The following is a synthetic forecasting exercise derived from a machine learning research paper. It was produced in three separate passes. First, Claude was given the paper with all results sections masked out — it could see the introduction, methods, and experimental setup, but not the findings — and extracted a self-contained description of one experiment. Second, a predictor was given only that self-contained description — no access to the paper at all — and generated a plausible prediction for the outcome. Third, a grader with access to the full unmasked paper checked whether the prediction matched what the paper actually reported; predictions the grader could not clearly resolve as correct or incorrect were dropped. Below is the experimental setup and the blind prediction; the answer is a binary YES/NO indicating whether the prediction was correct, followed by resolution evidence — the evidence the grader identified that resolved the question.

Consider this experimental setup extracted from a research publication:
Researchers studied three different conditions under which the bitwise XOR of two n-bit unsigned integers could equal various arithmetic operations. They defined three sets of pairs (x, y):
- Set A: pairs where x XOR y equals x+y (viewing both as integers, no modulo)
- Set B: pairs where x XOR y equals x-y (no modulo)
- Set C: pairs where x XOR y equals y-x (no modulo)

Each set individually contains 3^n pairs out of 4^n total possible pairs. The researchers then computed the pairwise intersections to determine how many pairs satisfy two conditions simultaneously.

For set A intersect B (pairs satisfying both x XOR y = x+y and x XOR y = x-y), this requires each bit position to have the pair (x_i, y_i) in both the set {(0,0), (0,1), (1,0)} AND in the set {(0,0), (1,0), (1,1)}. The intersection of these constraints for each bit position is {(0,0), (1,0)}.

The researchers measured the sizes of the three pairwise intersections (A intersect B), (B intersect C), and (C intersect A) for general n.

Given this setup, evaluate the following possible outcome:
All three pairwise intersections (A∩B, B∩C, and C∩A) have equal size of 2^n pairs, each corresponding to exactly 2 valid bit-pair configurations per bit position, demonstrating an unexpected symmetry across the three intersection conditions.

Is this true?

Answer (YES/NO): YES